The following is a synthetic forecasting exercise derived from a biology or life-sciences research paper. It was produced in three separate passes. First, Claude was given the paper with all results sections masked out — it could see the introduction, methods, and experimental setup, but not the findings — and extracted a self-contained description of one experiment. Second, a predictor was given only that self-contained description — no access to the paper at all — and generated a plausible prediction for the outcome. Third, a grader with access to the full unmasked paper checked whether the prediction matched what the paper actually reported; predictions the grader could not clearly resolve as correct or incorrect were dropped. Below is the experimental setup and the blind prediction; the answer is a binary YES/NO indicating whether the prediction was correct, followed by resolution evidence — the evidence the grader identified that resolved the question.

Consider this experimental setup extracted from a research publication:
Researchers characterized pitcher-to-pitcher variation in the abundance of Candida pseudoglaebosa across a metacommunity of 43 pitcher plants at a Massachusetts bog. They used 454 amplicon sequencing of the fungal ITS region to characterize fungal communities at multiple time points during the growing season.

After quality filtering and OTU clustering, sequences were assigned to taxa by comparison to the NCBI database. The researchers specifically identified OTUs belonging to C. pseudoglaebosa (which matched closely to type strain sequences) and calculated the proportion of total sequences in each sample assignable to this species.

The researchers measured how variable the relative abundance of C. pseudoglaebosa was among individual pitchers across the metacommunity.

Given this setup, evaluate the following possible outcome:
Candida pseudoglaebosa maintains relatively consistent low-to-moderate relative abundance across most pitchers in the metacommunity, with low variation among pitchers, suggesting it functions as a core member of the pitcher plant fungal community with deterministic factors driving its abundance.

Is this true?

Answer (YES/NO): NO